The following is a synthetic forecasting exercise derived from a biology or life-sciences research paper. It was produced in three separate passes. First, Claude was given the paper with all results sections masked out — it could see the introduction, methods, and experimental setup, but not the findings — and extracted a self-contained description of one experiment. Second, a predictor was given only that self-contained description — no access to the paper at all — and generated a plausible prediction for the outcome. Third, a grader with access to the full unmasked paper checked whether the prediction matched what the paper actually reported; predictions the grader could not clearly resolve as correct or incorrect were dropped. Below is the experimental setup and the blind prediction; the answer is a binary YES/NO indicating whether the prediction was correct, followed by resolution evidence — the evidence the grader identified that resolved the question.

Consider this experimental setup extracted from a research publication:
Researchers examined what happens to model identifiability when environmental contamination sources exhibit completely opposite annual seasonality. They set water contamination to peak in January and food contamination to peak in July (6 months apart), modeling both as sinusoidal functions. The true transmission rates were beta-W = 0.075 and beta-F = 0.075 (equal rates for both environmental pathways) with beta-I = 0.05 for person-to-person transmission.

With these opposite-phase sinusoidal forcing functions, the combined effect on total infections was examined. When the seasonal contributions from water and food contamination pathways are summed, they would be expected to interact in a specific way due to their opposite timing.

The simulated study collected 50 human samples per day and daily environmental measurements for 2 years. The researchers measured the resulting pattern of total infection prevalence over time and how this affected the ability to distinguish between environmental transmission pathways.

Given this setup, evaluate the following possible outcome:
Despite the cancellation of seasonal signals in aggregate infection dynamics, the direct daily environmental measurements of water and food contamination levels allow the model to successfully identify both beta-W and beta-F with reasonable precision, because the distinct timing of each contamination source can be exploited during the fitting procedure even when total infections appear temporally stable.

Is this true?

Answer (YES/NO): NO